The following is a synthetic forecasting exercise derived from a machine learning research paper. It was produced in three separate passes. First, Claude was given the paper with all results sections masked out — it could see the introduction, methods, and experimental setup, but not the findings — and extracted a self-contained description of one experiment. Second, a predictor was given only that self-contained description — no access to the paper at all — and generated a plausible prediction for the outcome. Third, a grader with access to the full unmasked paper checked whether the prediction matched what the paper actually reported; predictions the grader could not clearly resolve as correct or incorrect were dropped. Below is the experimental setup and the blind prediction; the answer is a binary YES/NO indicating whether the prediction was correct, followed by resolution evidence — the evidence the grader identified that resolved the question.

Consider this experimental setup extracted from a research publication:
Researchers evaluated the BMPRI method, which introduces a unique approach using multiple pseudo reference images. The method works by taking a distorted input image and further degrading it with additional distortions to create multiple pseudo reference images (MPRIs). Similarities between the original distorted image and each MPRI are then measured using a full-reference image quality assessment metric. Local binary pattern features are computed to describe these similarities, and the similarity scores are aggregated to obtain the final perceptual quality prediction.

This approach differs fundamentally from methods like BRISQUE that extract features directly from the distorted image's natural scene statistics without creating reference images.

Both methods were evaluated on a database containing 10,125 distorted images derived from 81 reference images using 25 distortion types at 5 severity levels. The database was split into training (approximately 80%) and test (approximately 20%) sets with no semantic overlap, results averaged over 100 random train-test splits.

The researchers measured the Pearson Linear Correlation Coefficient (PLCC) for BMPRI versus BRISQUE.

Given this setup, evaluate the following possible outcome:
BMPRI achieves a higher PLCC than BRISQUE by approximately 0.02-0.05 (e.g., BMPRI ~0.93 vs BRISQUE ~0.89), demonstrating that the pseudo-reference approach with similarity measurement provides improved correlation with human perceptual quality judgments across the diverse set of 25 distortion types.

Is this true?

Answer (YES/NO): NO